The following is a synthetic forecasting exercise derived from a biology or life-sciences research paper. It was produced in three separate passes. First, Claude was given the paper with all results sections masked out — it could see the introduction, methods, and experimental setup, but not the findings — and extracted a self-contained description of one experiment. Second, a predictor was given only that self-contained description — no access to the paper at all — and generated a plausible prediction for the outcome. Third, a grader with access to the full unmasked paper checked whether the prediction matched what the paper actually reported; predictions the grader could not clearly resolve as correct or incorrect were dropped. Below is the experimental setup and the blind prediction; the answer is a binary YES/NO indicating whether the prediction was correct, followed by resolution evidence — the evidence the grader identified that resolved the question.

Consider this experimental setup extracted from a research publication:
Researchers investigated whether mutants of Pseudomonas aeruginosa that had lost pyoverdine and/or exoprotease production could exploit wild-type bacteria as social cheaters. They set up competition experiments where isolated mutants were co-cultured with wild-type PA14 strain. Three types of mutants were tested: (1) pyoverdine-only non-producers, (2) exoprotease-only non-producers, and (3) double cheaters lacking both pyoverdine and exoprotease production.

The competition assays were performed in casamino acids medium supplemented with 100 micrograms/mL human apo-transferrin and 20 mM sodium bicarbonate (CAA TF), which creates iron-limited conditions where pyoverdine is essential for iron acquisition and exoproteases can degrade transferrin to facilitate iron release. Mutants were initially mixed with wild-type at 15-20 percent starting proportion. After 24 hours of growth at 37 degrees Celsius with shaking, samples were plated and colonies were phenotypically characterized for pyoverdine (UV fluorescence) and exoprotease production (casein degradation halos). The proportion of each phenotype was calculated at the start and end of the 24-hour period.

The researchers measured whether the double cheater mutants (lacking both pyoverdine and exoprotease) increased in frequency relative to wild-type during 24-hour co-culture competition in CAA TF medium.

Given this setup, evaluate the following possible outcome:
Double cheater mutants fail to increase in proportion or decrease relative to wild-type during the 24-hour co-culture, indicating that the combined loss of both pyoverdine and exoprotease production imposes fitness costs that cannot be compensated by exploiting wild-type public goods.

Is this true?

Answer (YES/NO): NO